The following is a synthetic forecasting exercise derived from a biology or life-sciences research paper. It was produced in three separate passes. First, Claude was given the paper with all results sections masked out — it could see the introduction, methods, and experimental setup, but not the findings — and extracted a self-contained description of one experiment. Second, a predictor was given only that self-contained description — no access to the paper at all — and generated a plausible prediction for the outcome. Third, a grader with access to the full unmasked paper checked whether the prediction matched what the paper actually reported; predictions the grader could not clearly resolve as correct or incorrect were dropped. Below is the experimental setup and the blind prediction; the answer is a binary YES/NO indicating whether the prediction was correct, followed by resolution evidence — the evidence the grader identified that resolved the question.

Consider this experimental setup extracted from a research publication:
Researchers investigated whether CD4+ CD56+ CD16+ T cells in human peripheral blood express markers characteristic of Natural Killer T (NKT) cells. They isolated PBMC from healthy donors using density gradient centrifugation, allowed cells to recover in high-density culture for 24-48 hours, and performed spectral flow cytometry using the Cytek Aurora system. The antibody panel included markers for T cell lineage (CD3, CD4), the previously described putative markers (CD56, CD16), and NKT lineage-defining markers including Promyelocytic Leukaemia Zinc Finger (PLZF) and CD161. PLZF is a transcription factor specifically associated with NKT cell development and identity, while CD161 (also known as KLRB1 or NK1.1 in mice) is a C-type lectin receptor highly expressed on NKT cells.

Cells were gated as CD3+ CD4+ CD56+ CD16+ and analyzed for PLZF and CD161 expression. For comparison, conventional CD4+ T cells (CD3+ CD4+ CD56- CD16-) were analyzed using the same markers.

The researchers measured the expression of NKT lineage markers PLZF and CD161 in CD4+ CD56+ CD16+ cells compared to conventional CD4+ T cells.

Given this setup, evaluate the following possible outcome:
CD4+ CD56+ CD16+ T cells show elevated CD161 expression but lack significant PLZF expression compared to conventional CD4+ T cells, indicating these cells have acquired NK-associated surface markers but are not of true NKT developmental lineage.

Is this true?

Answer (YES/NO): NO